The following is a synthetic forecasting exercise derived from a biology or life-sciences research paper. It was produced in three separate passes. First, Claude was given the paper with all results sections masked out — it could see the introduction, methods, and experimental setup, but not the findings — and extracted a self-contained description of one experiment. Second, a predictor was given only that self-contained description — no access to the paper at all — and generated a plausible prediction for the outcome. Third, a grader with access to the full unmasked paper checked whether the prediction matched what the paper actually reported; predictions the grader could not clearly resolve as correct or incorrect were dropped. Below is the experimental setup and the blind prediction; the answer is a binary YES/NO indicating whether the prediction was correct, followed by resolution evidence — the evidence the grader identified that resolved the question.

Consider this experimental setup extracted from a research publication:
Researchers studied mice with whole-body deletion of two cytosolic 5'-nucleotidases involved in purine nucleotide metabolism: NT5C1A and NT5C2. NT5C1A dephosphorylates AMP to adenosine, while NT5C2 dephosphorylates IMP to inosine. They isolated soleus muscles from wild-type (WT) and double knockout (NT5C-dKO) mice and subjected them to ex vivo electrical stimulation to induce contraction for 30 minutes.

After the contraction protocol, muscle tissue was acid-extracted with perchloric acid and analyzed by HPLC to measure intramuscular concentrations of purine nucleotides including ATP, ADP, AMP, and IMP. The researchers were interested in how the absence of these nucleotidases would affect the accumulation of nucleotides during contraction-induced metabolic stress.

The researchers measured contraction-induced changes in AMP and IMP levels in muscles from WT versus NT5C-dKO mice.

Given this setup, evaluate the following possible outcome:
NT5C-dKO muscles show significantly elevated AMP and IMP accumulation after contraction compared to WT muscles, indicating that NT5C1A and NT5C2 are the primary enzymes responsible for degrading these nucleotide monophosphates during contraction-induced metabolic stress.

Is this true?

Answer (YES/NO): NO